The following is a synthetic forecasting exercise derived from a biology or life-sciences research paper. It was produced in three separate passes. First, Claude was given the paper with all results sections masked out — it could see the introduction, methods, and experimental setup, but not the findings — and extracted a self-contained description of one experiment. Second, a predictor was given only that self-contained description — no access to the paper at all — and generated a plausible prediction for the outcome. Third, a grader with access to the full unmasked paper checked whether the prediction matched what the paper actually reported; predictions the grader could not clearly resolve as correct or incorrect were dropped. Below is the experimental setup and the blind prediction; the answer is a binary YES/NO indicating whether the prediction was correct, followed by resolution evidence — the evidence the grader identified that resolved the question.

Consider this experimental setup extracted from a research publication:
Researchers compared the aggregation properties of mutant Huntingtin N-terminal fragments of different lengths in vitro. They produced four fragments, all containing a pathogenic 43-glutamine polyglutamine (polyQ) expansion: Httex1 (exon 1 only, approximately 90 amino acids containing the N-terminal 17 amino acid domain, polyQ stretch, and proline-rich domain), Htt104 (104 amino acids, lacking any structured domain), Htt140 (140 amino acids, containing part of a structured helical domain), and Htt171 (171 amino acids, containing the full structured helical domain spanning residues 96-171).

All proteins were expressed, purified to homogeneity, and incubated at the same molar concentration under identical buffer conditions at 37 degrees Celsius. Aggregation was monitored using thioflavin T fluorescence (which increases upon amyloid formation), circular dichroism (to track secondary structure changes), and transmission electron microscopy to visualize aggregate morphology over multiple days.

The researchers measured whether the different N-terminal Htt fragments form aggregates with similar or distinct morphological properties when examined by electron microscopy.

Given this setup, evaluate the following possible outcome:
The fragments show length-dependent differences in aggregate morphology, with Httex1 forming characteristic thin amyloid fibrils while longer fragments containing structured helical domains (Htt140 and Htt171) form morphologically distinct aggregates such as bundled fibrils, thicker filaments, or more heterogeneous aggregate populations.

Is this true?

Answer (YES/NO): YES